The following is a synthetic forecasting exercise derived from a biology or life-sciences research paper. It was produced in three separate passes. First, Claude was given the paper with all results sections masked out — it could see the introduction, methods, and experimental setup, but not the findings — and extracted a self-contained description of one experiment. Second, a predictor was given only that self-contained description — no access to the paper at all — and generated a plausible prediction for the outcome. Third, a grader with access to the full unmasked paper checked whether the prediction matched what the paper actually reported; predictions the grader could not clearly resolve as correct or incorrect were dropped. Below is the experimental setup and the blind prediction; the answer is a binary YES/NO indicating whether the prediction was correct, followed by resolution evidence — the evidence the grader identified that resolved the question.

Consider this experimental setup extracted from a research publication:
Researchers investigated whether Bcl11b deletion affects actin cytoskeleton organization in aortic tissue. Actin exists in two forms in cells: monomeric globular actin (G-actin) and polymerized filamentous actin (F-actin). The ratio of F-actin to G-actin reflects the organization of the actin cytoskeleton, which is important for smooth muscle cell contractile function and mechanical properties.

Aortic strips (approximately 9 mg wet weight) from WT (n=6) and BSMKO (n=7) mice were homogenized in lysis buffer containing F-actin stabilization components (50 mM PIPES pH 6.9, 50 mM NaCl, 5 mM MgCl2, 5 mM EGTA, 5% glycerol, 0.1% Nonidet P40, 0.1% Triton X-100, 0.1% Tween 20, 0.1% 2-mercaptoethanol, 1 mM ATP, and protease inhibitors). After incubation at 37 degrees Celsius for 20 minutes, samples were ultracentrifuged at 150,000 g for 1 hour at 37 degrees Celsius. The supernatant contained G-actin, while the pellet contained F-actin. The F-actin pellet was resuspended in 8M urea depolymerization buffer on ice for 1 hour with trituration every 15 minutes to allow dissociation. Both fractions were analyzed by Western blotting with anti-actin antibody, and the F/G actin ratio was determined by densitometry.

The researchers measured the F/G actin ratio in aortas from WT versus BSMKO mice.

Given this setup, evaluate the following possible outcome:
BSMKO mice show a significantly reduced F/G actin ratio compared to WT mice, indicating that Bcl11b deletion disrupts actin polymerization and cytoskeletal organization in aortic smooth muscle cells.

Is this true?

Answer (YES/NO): NO